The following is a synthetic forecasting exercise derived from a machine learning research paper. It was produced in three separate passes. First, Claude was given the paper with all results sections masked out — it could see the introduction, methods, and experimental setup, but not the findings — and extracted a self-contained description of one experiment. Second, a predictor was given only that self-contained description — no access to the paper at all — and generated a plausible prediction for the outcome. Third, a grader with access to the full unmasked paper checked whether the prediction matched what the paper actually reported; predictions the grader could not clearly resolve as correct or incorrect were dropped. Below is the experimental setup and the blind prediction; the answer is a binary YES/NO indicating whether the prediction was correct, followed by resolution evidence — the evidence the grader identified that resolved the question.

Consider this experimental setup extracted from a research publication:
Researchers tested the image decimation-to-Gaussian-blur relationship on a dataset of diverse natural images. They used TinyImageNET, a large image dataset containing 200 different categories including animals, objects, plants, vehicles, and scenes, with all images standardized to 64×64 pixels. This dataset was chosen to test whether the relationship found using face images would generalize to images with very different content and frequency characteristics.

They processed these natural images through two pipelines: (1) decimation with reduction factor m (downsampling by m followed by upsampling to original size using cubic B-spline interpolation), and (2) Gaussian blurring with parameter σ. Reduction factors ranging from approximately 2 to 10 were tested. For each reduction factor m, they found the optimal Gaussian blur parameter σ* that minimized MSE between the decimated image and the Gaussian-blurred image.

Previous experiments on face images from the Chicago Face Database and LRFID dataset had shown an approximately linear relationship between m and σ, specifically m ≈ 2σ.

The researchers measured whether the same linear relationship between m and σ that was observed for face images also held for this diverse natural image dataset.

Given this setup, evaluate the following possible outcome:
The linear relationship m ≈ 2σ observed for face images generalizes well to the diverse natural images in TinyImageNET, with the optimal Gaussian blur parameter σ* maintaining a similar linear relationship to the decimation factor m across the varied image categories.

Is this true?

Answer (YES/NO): YES